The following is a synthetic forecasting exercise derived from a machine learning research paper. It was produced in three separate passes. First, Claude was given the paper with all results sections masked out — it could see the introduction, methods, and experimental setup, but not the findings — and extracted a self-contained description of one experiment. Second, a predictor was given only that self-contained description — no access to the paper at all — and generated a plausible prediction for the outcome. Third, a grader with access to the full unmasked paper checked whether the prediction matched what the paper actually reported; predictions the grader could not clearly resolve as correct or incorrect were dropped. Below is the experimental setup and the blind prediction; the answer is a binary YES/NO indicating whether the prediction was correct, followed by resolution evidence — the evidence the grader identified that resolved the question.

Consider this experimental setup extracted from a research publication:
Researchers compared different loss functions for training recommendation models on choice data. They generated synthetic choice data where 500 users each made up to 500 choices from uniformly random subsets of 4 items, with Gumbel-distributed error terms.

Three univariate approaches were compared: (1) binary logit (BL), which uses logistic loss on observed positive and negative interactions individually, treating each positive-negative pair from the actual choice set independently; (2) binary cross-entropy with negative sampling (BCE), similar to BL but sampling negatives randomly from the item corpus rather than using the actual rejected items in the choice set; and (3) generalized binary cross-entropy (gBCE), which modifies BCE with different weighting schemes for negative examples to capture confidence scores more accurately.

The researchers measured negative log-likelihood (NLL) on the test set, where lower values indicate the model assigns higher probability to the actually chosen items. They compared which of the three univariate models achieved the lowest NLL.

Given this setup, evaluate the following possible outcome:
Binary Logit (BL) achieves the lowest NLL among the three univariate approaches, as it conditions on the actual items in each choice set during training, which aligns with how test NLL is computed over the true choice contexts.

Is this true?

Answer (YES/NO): YES